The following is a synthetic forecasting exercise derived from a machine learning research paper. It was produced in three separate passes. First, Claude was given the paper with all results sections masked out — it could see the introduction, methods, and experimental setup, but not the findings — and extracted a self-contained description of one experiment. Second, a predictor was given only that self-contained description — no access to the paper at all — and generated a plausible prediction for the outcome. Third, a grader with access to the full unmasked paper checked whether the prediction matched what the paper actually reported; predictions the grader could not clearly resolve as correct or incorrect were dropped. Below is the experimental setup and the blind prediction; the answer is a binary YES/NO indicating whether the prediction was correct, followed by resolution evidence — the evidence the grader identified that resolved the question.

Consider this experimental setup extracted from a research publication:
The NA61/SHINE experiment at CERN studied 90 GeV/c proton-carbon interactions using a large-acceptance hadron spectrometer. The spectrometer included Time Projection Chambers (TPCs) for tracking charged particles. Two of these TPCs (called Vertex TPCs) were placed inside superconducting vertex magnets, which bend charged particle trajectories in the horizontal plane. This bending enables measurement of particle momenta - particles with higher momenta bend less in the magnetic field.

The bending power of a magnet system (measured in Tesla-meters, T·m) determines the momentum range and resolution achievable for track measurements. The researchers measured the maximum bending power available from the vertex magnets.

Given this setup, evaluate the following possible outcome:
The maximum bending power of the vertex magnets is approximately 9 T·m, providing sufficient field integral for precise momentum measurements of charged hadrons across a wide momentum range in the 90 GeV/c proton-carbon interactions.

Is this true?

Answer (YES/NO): YES